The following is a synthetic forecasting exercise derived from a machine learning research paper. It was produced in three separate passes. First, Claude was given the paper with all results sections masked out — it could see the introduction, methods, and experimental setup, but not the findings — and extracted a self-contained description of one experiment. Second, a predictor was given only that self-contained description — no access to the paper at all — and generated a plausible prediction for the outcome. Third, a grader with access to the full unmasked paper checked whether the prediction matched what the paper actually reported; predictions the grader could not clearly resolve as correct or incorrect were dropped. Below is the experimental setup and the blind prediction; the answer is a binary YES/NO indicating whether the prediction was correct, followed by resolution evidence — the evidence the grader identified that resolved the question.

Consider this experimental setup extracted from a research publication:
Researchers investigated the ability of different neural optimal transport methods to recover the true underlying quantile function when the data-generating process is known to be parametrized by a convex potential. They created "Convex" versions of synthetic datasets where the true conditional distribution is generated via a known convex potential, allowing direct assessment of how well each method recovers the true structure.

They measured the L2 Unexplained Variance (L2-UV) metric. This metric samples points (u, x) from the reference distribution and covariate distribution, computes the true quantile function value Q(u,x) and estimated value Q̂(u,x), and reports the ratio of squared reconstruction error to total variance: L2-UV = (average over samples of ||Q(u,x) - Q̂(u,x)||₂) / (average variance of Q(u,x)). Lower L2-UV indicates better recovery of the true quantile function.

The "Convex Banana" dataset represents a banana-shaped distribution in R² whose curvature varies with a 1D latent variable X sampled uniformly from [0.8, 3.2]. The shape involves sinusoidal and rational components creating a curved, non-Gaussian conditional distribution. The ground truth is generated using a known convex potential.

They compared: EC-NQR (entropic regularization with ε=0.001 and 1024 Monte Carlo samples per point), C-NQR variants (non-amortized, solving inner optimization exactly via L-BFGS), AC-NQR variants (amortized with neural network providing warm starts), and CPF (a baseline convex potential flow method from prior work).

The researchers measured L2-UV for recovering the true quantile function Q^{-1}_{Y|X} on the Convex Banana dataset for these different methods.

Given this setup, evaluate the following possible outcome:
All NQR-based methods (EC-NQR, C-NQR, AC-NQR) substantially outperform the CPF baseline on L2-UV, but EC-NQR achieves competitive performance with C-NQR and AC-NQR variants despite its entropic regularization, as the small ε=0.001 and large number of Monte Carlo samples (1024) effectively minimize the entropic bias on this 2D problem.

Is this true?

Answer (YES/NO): NO